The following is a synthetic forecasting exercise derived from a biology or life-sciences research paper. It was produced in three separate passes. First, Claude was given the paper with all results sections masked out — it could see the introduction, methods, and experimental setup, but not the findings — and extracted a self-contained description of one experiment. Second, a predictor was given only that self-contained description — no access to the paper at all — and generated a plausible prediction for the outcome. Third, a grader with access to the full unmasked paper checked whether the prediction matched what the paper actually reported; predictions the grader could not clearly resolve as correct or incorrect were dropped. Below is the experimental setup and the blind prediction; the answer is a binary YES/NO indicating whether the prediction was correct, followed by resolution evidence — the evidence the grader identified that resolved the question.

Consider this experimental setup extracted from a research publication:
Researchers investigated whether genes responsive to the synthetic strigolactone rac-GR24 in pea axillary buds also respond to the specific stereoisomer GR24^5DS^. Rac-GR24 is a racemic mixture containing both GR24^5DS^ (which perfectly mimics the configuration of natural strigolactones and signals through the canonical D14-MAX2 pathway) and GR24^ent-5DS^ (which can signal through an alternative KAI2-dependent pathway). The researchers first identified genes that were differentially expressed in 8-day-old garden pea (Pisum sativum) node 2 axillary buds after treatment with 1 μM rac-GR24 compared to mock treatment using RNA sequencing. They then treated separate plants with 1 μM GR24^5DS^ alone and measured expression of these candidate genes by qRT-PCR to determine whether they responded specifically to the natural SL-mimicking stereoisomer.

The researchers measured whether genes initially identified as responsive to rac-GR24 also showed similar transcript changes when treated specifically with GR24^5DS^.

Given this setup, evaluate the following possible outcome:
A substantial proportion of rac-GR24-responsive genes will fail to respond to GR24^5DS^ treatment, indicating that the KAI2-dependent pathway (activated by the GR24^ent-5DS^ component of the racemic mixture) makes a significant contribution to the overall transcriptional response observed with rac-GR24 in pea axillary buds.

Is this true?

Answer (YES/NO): NO